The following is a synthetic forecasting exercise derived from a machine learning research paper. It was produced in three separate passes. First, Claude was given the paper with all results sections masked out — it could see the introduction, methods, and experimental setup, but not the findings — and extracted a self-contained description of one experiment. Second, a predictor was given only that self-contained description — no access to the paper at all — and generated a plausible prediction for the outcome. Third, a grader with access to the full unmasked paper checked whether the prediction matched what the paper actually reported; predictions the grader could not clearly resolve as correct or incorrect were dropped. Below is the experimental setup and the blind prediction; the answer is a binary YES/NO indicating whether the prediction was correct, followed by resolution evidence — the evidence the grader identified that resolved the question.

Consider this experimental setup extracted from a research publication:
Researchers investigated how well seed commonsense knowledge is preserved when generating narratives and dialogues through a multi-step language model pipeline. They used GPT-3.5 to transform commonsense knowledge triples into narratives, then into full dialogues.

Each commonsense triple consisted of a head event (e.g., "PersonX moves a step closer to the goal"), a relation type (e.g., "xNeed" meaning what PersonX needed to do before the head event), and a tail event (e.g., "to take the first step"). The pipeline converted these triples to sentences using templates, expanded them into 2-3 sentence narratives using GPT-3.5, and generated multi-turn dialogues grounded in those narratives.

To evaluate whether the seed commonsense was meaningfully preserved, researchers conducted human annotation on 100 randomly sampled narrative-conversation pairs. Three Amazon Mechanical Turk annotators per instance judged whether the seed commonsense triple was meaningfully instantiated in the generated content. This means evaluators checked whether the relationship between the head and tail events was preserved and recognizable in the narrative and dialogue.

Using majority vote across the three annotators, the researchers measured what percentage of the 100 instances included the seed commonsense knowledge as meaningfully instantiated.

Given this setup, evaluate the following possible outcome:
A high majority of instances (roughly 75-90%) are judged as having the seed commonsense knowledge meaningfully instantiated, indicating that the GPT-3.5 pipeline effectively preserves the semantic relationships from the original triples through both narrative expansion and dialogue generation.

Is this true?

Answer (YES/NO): YES